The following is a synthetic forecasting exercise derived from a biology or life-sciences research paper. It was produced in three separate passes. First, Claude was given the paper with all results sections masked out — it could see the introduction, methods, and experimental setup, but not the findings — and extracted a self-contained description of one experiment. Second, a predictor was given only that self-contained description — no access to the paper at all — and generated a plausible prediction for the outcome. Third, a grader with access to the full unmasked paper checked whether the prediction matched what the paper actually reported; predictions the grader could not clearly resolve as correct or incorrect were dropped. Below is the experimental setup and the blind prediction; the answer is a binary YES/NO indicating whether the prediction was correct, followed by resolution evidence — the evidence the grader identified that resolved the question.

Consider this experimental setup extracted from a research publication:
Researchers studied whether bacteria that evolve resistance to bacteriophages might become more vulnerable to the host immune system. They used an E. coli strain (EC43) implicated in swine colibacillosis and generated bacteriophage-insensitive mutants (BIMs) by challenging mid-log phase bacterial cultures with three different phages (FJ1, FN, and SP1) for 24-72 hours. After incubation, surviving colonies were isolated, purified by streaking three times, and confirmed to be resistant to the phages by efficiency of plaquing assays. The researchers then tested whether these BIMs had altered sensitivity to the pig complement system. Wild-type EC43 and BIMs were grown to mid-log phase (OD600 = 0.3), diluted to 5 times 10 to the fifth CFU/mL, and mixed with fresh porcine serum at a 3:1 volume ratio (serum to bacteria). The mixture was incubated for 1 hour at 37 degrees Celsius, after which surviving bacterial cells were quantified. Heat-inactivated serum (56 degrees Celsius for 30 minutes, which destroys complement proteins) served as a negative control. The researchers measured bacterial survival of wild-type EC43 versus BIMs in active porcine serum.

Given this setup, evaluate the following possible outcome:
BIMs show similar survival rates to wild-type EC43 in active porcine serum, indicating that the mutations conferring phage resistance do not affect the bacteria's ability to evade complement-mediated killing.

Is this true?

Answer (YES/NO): NO